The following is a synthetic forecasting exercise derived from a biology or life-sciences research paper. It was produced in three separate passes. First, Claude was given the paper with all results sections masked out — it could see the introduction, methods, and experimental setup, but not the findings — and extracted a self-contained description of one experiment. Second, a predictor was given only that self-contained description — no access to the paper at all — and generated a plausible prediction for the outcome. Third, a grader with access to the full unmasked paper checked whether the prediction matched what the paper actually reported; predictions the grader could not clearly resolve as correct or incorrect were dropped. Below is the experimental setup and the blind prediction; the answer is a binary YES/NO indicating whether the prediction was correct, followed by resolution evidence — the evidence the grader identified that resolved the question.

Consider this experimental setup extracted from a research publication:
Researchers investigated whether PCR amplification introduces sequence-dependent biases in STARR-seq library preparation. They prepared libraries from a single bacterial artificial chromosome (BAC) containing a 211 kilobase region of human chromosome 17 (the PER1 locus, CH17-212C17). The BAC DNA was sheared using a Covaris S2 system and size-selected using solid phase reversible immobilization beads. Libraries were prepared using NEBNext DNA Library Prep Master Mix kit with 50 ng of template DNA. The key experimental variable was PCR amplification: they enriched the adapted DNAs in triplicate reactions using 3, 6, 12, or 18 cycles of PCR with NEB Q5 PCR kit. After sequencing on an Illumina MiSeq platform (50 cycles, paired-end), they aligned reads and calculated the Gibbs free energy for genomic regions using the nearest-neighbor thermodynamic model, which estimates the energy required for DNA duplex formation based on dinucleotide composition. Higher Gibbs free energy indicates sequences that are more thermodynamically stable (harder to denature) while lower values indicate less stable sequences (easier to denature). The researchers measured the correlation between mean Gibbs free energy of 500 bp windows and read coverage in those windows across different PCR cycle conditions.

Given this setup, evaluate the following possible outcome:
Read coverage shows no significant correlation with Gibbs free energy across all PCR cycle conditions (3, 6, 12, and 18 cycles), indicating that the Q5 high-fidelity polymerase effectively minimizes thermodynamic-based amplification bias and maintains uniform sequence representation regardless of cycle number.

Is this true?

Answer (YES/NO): NO